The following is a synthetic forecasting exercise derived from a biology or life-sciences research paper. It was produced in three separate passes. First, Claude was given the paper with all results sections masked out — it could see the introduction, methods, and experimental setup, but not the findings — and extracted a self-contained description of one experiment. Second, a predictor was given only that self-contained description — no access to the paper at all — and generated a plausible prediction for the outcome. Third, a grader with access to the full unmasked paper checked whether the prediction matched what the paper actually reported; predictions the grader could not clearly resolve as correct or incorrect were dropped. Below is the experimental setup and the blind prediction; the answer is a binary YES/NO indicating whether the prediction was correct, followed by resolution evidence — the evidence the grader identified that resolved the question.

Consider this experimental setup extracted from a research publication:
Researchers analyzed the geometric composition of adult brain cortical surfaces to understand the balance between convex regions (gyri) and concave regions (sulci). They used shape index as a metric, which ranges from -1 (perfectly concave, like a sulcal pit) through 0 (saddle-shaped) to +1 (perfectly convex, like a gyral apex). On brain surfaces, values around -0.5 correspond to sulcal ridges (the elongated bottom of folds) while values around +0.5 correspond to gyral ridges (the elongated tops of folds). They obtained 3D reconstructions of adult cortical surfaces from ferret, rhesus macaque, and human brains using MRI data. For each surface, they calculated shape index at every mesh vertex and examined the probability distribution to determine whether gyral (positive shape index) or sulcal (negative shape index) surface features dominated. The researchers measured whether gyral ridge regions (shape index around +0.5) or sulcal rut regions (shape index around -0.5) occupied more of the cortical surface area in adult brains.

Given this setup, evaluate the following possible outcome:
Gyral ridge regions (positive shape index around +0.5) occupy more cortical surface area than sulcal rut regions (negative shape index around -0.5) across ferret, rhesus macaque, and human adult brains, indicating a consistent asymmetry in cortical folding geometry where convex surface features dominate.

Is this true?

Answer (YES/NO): YES